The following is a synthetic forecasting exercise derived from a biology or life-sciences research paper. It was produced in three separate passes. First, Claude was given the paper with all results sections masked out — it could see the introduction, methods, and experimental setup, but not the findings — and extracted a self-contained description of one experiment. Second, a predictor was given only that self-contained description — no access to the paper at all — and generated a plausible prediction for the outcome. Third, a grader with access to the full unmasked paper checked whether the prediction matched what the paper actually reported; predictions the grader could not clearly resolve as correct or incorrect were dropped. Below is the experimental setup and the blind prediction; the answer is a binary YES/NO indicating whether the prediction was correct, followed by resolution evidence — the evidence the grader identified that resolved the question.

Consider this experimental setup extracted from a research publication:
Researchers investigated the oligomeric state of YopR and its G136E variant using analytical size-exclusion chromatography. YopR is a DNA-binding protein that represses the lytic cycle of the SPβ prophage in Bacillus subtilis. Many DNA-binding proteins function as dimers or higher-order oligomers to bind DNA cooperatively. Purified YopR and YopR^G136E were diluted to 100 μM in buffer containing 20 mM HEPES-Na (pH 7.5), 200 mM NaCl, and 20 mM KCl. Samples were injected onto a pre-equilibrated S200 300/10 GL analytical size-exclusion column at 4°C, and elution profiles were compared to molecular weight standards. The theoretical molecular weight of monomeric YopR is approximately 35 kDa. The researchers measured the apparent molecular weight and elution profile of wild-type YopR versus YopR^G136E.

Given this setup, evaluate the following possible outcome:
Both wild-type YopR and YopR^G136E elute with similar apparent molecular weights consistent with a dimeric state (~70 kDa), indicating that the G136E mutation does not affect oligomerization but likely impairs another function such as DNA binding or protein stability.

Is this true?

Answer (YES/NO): NO